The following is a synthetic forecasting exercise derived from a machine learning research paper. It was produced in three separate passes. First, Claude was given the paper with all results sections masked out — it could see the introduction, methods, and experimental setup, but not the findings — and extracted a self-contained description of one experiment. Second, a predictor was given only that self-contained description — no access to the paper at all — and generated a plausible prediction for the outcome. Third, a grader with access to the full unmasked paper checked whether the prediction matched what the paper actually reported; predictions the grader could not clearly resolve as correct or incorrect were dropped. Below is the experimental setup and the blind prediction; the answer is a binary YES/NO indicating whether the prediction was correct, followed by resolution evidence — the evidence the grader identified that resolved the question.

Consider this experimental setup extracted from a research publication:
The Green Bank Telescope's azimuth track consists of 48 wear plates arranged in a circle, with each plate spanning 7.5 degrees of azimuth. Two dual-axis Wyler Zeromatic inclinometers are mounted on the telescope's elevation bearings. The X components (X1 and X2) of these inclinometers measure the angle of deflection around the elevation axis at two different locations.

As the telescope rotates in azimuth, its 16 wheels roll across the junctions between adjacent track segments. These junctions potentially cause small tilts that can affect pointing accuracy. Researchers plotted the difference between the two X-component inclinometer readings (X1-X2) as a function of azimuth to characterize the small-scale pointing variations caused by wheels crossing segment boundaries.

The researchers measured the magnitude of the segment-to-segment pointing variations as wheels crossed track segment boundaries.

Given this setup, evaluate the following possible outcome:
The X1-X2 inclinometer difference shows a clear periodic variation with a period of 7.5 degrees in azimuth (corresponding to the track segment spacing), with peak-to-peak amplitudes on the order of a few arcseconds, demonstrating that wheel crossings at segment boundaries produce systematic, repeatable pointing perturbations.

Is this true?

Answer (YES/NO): NO